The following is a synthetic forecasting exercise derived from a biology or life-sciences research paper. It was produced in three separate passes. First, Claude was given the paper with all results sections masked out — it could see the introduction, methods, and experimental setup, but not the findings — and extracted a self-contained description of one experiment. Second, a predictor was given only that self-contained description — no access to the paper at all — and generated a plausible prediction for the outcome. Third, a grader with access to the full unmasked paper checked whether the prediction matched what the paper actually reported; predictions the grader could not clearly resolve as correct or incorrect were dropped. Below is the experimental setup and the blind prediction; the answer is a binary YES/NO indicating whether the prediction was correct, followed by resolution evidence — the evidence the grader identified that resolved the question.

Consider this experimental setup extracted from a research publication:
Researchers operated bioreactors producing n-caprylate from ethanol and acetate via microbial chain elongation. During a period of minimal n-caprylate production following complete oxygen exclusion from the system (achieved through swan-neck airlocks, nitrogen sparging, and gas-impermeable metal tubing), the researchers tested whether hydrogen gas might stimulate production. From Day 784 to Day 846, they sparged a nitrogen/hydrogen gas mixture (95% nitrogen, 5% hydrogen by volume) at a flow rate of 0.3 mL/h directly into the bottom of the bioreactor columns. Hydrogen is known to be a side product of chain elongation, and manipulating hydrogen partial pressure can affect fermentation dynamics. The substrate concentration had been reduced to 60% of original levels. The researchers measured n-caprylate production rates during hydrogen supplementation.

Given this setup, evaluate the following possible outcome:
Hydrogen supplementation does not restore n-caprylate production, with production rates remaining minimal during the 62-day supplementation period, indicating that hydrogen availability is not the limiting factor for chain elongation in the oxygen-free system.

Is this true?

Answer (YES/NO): YES